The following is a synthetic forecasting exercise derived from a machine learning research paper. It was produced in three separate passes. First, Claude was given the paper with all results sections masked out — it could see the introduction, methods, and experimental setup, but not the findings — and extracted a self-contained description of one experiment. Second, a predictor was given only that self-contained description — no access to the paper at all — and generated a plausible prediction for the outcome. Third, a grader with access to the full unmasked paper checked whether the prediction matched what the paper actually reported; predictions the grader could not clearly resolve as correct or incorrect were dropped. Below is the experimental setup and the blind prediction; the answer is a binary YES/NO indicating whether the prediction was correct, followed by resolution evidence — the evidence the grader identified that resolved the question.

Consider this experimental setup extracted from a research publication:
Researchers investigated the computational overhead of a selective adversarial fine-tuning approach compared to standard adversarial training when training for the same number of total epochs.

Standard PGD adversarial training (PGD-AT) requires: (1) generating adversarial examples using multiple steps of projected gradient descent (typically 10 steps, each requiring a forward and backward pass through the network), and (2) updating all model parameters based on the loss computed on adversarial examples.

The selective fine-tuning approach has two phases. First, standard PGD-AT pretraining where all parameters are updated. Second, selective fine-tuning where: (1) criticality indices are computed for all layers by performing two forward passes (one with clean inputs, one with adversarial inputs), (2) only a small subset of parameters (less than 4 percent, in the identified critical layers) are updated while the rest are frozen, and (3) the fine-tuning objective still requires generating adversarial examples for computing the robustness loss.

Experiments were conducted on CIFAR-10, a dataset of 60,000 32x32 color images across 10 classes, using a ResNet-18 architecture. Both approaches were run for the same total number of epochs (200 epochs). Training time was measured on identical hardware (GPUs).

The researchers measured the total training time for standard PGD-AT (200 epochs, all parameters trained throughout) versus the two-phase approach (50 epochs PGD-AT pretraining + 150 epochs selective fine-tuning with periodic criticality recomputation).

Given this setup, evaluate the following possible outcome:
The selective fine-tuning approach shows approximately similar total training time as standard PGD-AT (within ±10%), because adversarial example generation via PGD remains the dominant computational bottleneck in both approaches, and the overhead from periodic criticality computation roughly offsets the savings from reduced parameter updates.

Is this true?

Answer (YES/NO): YES